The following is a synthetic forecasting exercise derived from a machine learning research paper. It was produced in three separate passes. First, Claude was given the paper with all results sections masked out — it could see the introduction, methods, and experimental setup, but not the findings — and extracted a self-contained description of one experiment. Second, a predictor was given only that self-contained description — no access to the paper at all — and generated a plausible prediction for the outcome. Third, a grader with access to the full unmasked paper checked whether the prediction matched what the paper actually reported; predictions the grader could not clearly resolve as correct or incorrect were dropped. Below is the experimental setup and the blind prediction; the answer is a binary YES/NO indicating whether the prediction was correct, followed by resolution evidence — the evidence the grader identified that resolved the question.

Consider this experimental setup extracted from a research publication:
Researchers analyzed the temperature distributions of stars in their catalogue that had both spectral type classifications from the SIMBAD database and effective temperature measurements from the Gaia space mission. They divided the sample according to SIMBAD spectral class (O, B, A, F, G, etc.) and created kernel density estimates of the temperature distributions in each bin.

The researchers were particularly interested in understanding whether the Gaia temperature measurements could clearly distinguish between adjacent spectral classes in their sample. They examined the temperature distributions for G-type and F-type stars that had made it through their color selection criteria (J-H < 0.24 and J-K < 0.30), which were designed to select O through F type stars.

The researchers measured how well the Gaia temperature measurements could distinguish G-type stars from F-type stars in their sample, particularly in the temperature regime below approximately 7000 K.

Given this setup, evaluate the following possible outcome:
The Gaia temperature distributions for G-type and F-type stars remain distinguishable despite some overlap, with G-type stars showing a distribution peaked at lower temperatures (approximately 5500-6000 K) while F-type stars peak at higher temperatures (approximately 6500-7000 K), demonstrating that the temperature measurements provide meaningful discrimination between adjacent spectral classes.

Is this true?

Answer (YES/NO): NO